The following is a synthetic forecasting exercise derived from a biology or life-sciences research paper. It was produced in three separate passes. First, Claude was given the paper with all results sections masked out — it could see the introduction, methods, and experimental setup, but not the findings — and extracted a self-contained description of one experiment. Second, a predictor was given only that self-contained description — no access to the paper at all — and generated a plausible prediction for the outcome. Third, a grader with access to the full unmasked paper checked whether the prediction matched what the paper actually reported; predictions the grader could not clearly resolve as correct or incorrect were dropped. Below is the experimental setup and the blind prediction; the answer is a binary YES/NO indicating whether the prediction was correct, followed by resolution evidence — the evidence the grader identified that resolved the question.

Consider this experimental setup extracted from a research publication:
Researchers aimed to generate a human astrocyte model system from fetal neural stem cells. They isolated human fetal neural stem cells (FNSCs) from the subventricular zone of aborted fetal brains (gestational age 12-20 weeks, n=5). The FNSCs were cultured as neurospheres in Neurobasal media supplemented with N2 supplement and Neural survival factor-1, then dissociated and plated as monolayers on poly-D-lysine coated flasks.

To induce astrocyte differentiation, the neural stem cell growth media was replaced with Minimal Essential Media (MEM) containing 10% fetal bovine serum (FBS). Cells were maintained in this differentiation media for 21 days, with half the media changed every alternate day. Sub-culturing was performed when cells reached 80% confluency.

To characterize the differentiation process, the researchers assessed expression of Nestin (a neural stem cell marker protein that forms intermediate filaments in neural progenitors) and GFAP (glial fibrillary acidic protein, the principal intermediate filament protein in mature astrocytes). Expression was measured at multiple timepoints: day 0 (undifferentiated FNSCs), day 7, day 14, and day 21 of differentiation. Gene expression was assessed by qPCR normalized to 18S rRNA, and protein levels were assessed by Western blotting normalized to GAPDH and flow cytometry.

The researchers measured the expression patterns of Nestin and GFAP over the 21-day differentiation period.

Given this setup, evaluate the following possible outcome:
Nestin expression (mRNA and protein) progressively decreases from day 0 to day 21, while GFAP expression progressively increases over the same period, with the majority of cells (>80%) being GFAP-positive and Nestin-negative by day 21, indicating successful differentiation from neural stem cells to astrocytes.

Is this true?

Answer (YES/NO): NO